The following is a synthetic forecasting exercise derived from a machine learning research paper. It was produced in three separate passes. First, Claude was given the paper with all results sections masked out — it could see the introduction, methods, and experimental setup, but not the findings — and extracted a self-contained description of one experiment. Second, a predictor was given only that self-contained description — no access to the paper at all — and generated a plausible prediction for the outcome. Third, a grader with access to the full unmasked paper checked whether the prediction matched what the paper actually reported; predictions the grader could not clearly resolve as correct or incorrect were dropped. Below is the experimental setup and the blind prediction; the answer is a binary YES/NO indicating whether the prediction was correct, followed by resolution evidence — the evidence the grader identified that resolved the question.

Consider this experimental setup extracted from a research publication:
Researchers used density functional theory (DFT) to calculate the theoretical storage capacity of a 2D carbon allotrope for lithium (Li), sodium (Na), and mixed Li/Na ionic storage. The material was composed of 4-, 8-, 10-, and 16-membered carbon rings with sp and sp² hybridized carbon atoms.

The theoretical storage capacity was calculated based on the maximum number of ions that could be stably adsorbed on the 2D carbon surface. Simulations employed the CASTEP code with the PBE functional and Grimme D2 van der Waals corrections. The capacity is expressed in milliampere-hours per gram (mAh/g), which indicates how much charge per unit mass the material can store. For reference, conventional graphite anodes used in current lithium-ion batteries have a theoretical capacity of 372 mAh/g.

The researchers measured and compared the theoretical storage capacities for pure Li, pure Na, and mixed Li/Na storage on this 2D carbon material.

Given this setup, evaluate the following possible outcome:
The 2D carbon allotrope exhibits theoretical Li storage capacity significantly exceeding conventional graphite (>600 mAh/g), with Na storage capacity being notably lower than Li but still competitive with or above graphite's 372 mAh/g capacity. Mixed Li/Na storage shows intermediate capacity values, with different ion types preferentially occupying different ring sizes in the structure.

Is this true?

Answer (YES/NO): NO